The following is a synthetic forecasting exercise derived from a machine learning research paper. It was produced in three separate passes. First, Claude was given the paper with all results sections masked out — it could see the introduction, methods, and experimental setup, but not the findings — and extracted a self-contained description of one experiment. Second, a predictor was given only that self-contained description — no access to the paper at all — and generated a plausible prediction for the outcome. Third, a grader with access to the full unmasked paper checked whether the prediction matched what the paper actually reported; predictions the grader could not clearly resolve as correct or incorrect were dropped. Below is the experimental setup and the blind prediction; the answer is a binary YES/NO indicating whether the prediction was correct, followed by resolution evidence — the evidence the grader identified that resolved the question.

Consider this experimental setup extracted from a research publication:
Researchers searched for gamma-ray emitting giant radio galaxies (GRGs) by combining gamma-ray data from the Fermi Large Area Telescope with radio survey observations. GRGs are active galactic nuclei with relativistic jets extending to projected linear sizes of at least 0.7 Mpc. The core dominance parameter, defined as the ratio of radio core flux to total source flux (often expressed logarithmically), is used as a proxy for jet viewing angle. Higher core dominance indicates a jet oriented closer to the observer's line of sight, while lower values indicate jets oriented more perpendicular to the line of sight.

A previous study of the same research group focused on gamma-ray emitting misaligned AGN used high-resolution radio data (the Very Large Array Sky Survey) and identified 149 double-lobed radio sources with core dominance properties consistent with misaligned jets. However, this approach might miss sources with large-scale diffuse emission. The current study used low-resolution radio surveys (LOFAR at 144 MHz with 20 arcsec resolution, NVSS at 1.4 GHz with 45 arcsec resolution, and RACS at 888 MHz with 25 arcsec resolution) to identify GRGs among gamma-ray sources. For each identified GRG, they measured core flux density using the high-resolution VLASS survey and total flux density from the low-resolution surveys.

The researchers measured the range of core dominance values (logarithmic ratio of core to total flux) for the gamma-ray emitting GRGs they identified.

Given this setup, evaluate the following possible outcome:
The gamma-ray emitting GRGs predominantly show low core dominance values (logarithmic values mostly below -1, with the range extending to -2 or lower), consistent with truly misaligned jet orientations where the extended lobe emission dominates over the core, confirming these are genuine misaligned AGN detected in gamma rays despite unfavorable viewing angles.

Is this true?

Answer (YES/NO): NO